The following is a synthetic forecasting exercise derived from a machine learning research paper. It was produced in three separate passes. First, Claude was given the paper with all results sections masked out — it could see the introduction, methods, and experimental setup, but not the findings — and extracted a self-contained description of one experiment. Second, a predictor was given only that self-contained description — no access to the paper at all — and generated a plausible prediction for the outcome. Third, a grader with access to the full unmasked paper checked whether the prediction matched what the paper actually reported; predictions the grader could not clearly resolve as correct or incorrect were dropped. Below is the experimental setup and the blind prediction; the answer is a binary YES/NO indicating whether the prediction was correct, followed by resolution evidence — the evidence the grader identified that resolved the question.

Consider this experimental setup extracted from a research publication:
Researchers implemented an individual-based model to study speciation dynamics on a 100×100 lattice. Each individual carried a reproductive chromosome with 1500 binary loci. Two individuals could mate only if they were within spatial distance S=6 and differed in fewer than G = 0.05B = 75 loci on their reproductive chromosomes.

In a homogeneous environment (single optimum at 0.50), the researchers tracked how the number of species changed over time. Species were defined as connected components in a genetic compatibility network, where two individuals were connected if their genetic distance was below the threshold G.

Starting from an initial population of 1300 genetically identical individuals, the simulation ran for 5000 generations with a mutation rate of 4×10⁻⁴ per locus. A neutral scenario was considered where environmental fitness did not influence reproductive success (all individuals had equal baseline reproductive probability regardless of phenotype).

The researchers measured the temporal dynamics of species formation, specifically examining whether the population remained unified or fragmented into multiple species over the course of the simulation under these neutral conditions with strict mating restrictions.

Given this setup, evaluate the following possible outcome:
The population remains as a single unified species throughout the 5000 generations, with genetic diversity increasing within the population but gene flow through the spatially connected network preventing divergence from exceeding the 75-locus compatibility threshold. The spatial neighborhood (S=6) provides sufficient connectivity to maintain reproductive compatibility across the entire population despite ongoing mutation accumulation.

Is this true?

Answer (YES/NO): NO